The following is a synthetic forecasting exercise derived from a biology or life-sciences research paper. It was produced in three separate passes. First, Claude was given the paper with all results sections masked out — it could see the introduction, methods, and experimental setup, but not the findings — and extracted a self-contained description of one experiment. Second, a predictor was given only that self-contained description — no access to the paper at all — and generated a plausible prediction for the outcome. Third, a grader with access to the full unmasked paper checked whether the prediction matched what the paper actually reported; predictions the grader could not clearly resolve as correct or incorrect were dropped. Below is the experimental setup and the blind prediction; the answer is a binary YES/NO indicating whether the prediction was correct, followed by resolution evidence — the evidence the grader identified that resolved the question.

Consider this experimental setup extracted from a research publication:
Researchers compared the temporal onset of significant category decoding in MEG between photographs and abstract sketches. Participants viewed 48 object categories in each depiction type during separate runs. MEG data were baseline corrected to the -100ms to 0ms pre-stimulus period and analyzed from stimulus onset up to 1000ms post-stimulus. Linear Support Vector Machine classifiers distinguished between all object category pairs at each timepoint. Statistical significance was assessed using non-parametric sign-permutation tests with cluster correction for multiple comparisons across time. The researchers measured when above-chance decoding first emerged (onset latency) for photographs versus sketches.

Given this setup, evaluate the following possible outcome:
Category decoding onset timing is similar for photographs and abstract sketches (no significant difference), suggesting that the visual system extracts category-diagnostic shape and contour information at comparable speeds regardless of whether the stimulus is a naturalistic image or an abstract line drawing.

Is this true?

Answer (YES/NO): YES